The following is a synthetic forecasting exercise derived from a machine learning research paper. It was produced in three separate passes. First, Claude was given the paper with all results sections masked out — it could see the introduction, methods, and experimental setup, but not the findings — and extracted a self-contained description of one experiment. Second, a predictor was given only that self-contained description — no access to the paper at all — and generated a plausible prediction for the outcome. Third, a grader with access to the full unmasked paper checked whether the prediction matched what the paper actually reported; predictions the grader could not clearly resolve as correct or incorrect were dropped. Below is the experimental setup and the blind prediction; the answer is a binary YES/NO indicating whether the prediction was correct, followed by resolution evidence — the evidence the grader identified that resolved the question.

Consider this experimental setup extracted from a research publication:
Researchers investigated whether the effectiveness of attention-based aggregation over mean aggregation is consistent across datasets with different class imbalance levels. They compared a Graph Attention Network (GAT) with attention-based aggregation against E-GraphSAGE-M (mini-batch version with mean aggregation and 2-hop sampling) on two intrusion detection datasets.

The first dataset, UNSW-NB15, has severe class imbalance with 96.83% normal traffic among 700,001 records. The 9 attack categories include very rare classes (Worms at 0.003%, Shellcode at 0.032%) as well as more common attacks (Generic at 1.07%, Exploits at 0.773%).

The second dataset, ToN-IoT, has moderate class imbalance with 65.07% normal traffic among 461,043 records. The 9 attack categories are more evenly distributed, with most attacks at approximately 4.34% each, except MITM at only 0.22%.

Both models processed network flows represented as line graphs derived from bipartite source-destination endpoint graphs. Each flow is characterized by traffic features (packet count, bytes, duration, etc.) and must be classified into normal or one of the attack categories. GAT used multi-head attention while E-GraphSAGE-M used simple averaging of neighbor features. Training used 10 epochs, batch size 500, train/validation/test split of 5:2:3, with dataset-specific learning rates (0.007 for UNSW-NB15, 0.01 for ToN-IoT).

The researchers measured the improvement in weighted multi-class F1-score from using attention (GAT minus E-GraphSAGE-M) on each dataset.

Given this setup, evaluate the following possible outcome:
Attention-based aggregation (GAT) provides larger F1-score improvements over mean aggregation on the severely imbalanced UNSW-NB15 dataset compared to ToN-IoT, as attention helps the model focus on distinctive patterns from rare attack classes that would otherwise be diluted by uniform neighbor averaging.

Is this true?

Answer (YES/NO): YES